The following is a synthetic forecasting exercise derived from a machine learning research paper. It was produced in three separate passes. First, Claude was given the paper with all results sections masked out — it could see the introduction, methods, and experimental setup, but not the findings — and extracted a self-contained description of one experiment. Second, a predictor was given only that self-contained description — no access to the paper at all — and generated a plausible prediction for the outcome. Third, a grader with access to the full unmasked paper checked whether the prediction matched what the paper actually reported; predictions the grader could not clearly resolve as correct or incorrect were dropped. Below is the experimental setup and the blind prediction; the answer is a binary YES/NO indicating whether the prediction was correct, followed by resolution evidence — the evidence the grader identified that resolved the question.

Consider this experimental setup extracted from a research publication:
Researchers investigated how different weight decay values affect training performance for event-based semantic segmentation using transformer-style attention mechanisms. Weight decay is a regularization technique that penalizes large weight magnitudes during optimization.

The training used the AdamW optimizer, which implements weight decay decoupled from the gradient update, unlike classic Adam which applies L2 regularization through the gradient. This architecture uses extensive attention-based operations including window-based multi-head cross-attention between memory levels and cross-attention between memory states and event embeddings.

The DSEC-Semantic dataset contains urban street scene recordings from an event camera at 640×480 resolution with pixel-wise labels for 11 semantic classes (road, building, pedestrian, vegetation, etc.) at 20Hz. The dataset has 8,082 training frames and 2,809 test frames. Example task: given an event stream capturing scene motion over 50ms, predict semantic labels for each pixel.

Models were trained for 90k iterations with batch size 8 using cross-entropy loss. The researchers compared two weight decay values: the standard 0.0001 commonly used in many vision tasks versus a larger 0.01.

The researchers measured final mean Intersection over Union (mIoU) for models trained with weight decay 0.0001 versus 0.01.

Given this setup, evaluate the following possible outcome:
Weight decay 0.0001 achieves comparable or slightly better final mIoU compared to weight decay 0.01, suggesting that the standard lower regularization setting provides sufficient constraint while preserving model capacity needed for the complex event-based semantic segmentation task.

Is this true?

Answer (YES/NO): NO